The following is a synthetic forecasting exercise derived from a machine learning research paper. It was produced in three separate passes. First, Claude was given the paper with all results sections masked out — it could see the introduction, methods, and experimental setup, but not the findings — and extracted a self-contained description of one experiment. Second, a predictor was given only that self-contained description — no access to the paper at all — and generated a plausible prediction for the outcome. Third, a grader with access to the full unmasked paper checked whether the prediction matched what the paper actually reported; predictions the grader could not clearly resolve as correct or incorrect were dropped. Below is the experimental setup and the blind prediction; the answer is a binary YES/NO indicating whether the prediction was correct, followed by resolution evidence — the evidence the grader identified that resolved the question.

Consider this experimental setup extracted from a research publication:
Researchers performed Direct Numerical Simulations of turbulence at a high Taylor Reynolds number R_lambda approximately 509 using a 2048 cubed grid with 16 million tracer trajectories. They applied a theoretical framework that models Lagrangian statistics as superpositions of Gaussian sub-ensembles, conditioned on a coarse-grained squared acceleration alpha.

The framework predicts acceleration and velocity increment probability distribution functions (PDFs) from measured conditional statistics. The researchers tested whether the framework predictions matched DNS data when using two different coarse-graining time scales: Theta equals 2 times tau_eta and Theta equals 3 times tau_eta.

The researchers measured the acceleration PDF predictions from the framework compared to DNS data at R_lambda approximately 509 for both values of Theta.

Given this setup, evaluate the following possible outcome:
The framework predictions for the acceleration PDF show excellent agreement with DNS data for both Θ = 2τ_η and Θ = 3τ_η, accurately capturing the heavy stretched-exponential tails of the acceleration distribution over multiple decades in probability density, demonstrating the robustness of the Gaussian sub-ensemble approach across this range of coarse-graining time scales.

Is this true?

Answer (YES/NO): NO